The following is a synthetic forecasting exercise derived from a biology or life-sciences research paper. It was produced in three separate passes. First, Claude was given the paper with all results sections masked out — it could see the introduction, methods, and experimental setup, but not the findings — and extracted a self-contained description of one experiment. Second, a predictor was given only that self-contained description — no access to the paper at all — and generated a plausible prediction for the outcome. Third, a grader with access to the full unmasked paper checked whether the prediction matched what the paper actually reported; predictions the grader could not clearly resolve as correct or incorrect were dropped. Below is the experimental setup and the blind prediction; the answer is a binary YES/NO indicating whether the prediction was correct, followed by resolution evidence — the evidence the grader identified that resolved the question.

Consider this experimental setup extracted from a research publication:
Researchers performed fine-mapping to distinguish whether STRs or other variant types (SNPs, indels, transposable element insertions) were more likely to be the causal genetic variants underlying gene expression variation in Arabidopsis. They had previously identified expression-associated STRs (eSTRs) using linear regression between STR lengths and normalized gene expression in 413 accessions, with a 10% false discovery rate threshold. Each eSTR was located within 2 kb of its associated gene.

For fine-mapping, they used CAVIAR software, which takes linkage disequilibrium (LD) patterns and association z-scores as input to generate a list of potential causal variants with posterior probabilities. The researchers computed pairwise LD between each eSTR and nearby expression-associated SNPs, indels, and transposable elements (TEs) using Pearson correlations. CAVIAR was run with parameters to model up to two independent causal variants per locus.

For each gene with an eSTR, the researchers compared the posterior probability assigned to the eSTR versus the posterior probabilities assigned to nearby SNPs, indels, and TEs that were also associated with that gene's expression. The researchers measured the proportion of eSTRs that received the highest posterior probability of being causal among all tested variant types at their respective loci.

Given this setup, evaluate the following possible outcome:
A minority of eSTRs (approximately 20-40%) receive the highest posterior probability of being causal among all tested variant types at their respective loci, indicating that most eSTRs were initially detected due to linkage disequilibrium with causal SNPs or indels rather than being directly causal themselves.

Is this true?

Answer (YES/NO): NO